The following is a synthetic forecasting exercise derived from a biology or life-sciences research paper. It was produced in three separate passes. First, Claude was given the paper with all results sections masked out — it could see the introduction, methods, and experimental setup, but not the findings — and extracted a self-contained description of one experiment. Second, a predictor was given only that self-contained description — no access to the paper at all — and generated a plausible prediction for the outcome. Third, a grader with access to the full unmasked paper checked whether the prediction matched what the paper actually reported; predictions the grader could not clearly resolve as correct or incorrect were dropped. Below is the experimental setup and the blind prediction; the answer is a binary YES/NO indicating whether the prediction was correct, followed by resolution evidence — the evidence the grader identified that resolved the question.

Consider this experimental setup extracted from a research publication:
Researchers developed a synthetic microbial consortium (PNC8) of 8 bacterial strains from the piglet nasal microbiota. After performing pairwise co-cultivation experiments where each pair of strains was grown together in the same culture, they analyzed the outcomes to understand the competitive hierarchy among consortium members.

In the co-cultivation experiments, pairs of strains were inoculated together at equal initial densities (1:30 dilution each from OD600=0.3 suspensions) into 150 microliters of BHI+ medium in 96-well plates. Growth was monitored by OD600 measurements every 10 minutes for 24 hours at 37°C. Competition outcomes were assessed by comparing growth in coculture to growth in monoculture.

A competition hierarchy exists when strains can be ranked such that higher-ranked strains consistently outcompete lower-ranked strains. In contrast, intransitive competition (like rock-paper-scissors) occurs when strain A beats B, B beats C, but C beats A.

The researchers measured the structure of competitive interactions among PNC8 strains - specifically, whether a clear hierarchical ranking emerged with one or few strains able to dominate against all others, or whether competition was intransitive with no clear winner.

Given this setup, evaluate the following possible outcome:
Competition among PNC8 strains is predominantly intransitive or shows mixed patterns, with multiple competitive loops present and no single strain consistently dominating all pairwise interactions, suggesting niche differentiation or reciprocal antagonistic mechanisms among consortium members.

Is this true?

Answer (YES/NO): NO